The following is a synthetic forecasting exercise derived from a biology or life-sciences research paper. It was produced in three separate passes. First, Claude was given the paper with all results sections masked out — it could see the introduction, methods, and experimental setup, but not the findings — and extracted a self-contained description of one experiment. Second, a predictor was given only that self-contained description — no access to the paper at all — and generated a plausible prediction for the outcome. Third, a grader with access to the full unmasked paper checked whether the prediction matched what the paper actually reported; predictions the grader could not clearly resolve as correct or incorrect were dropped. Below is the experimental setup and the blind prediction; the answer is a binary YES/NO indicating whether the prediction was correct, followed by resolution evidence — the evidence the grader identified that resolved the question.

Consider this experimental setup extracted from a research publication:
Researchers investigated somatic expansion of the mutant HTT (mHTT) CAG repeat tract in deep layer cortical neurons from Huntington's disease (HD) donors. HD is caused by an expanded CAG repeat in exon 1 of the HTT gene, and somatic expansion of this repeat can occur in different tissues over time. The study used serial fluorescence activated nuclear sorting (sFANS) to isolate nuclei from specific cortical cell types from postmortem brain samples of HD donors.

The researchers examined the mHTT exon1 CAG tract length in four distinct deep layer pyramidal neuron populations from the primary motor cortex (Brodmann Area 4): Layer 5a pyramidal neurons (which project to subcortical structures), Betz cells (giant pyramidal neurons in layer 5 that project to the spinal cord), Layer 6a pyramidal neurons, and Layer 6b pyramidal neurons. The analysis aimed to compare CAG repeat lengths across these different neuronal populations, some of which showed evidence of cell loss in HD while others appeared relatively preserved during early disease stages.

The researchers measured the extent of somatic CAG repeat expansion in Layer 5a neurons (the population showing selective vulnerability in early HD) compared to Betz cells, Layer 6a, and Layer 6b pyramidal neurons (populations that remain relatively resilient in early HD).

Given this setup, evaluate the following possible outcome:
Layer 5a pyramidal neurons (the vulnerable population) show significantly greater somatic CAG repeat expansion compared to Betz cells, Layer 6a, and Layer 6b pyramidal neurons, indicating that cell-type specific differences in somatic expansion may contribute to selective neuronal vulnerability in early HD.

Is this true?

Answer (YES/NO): NO